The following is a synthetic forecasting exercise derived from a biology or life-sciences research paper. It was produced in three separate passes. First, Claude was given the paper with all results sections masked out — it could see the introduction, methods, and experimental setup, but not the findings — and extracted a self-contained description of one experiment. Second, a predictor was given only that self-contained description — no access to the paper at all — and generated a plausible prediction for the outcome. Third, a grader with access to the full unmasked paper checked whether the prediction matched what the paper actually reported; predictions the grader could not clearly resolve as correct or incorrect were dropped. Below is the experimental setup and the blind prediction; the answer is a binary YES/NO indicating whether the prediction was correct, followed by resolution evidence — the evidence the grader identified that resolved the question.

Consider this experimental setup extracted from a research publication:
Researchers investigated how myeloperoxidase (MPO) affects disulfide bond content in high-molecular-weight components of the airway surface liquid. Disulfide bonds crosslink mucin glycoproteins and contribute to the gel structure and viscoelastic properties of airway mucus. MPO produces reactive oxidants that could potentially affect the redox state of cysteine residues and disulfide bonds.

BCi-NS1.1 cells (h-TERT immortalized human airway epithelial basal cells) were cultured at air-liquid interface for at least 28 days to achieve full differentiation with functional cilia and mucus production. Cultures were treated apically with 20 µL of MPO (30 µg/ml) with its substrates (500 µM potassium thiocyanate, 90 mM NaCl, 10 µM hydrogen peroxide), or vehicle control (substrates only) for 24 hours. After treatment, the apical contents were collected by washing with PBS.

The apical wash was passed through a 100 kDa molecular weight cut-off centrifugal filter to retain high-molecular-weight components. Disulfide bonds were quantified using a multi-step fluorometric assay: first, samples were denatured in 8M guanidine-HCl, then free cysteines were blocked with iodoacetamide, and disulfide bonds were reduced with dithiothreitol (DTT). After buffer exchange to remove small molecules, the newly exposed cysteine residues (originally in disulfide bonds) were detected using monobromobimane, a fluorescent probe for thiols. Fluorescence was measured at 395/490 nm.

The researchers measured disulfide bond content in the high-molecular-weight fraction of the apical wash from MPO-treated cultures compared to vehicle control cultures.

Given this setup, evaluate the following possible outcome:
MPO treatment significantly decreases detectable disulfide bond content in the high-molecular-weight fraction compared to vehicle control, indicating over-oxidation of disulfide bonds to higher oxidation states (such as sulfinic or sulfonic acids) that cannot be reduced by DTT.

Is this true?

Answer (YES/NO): NO